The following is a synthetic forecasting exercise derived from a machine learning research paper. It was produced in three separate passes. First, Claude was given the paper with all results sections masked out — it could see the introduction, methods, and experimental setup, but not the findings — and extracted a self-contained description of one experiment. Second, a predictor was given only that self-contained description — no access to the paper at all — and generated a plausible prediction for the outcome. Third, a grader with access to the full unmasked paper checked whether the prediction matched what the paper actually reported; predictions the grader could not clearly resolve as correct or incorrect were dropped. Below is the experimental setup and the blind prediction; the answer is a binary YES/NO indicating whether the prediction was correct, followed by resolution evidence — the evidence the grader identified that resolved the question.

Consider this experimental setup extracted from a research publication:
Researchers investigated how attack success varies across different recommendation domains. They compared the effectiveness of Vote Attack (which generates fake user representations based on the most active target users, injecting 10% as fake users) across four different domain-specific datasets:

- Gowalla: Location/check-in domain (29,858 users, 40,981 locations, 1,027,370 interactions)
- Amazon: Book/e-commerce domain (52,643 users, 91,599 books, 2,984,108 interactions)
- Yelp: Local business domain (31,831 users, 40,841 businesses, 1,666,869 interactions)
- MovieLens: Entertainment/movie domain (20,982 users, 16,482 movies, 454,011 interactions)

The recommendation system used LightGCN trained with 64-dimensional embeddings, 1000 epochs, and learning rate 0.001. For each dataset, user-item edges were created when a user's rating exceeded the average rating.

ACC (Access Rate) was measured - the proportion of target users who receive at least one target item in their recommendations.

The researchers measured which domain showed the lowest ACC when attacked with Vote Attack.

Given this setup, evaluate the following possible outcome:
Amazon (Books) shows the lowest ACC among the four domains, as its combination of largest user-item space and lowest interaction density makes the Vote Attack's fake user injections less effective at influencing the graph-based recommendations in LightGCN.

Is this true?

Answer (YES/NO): NO